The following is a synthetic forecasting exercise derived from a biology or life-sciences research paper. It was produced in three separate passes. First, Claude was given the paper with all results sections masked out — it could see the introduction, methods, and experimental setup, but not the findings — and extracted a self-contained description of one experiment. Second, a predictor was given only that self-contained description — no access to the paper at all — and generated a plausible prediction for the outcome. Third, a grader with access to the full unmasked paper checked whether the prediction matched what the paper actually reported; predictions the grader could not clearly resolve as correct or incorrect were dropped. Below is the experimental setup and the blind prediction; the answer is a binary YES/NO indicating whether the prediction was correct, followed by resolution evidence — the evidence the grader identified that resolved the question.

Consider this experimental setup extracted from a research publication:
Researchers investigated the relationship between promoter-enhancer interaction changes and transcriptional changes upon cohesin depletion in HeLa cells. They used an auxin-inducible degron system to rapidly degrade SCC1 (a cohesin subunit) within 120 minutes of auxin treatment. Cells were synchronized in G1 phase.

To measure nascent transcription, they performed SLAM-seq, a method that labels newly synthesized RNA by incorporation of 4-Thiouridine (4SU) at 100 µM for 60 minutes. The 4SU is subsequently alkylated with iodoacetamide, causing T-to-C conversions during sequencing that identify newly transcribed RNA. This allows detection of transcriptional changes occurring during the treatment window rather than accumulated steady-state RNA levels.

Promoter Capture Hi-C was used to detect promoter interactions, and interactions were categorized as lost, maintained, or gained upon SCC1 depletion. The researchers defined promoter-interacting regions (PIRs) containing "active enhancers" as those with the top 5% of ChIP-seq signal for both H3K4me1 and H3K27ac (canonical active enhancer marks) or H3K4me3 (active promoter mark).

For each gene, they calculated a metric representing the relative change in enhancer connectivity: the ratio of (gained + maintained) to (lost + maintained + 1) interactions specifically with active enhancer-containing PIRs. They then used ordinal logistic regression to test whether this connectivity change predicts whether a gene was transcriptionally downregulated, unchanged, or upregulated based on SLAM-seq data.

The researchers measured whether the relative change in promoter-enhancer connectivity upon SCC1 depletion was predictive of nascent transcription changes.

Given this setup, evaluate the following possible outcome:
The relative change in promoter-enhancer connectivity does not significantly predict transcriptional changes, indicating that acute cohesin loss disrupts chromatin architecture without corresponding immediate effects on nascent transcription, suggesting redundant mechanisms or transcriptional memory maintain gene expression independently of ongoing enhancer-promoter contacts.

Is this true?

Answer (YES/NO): NO